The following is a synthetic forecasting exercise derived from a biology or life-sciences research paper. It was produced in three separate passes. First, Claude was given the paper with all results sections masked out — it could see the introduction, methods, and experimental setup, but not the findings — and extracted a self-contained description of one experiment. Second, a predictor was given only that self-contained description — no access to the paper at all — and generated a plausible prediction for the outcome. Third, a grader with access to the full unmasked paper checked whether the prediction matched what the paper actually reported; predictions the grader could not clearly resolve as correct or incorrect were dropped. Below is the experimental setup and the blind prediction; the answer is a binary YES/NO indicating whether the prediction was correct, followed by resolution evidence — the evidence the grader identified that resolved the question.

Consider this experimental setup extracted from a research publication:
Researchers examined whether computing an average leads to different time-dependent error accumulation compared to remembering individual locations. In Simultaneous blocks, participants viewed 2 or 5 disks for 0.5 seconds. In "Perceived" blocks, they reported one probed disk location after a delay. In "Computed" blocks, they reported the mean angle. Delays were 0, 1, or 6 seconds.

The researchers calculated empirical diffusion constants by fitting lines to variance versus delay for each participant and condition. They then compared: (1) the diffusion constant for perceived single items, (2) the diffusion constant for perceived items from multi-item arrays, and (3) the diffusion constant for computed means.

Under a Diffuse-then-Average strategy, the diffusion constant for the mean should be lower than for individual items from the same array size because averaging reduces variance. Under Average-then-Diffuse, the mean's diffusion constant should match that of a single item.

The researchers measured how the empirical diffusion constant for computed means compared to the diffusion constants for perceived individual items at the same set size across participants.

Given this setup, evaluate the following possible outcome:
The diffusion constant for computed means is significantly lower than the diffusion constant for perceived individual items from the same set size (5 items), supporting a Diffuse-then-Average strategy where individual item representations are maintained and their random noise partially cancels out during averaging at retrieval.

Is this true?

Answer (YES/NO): NO